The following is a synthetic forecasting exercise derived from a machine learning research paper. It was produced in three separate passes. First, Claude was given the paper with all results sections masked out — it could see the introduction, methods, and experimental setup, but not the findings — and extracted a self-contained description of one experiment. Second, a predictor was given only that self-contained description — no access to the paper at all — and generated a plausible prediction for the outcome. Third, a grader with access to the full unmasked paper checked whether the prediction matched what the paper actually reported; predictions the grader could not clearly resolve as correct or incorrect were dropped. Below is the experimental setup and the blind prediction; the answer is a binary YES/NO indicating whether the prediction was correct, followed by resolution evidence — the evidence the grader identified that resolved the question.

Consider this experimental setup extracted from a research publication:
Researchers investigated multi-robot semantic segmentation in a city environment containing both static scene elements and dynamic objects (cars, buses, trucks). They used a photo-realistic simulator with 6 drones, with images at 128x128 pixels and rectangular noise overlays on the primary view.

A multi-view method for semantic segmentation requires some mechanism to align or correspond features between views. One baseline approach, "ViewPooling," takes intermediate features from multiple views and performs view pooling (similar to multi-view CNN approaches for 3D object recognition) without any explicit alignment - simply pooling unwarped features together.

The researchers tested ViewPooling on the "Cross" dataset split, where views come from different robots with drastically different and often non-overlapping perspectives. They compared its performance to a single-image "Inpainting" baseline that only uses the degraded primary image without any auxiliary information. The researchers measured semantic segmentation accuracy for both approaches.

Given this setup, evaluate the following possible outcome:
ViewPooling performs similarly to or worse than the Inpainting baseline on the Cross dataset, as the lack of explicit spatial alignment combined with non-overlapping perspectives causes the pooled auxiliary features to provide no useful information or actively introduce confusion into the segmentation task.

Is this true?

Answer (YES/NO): YES